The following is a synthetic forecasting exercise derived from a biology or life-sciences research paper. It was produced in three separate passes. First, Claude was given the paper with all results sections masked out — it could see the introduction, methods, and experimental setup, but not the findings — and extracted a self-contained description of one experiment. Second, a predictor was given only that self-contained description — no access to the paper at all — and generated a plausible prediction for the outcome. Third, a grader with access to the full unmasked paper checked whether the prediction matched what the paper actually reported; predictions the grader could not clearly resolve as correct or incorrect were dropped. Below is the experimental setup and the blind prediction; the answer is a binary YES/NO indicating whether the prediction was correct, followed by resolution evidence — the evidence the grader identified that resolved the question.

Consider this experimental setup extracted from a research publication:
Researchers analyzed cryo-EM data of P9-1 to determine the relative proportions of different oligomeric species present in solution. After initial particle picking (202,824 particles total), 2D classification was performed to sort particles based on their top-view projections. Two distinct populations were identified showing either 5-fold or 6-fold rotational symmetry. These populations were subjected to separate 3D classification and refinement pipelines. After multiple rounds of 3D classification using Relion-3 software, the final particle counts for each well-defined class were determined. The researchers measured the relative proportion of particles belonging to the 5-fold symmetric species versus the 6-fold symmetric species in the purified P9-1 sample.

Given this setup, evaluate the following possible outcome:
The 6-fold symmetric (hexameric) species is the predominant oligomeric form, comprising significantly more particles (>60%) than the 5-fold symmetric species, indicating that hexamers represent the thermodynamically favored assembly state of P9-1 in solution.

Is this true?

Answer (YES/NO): NO